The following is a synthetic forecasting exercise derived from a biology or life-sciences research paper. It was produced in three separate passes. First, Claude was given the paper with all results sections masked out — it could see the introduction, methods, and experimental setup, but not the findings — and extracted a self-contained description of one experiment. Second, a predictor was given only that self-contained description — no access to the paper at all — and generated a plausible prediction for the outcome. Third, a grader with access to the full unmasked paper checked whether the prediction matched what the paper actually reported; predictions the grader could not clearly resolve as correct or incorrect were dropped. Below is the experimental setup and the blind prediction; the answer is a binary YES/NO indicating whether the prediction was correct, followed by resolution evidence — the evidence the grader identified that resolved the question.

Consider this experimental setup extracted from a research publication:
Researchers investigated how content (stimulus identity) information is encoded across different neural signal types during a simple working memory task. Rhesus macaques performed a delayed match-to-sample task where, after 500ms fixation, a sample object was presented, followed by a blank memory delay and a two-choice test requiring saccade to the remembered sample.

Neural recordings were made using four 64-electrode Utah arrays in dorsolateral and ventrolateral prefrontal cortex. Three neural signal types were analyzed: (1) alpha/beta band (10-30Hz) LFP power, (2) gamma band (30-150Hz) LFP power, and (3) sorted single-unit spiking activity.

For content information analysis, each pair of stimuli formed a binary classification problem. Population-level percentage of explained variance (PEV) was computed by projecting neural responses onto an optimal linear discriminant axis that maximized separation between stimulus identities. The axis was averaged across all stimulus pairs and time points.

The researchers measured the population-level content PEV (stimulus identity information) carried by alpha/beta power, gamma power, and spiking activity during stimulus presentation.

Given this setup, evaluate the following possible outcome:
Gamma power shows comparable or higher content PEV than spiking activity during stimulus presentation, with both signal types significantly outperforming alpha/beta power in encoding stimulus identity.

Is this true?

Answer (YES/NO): NO